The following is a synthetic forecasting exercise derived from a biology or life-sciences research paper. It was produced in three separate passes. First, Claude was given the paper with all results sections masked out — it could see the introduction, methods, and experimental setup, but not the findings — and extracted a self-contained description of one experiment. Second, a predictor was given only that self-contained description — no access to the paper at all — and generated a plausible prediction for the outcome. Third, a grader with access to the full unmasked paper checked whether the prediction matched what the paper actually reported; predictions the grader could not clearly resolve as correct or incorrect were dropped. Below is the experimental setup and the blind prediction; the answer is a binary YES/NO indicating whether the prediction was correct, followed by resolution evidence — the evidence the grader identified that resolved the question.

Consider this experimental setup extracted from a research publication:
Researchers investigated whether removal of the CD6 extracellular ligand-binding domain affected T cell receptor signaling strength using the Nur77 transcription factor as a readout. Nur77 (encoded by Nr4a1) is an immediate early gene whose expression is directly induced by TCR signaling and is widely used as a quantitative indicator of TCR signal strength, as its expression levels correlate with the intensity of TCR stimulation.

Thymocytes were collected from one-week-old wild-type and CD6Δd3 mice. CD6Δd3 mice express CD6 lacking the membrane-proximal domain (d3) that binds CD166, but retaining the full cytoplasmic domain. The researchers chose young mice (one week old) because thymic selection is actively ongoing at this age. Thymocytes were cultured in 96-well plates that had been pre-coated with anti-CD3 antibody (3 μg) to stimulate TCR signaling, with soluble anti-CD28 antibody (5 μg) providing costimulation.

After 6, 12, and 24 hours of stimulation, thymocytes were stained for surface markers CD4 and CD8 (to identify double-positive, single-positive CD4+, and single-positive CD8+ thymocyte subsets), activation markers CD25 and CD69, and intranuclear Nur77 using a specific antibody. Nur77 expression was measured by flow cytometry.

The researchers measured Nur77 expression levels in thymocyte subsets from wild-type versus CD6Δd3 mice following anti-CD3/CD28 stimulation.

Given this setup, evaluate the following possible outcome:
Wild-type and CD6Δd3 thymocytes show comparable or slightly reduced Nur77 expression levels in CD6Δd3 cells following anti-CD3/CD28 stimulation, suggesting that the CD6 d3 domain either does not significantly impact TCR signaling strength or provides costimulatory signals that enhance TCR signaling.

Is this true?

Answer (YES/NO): NO